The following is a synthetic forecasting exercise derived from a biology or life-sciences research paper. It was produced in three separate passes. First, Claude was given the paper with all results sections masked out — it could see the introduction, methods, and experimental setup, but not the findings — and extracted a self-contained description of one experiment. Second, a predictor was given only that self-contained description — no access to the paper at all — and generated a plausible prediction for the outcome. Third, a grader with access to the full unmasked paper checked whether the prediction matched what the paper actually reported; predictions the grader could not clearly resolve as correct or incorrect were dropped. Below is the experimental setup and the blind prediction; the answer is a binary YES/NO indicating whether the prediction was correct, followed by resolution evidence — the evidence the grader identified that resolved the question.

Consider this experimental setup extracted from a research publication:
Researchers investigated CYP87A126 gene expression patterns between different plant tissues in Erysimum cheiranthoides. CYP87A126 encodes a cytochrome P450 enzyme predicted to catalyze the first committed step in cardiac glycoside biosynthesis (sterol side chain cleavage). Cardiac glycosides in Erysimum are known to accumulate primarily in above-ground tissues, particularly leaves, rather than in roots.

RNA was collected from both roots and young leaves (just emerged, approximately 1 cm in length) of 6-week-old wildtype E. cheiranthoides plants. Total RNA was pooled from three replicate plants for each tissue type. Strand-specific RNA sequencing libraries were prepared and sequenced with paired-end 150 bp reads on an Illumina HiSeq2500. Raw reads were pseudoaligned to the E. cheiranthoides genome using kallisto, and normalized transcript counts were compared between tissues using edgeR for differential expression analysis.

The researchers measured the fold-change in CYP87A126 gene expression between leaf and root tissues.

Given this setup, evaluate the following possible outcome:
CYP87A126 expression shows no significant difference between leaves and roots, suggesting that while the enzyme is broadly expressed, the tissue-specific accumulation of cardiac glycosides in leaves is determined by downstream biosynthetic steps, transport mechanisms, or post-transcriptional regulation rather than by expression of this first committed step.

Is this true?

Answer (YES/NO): NO